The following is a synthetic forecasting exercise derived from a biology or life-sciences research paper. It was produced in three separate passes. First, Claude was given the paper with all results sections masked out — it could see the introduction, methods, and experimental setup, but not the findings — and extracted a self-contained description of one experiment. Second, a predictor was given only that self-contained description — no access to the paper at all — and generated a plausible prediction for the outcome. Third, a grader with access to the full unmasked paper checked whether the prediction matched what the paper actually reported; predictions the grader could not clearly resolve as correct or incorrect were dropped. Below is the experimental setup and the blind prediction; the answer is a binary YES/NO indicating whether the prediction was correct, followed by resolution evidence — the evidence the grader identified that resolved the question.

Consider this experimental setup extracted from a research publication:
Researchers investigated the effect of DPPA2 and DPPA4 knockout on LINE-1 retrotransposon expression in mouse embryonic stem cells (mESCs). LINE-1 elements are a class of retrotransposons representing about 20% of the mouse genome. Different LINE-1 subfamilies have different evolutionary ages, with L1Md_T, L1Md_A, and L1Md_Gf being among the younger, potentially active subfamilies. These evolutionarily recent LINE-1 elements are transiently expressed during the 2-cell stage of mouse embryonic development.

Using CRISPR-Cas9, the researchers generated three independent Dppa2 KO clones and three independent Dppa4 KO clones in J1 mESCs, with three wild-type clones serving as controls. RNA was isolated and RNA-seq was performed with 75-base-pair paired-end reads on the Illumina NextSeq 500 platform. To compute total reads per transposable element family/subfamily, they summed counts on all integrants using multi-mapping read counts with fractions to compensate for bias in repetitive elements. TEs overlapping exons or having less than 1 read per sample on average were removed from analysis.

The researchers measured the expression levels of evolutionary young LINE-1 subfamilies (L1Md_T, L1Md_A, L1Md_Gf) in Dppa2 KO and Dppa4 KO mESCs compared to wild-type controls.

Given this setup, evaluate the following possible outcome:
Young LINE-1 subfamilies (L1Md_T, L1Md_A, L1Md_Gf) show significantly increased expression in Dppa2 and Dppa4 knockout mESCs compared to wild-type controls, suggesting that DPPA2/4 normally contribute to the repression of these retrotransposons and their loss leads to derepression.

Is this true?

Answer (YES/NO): NO